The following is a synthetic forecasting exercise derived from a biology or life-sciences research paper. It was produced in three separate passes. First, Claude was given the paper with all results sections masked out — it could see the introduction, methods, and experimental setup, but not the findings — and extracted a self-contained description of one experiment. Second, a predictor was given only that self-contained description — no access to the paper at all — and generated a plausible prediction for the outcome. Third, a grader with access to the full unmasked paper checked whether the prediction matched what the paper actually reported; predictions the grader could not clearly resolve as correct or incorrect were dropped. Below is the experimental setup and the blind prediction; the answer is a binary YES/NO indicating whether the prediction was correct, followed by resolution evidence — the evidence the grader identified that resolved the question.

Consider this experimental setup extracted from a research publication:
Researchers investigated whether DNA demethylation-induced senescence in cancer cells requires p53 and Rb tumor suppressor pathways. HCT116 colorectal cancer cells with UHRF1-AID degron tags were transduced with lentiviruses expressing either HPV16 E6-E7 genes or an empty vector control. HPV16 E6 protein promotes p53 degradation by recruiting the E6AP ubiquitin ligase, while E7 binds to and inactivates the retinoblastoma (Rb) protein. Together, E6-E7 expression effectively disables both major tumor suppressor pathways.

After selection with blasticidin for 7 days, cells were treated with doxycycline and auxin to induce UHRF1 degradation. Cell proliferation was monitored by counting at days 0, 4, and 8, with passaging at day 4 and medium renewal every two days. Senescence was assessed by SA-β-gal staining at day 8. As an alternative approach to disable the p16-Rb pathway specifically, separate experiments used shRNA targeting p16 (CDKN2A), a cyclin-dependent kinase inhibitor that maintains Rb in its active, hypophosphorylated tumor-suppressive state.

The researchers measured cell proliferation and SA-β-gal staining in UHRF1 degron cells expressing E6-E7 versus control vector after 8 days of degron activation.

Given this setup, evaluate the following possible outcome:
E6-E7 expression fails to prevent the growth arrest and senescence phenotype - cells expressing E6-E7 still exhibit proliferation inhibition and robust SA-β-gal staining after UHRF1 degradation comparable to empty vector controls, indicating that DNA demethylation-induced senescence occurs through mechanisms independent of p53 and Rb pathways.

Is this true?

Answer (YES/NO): YES